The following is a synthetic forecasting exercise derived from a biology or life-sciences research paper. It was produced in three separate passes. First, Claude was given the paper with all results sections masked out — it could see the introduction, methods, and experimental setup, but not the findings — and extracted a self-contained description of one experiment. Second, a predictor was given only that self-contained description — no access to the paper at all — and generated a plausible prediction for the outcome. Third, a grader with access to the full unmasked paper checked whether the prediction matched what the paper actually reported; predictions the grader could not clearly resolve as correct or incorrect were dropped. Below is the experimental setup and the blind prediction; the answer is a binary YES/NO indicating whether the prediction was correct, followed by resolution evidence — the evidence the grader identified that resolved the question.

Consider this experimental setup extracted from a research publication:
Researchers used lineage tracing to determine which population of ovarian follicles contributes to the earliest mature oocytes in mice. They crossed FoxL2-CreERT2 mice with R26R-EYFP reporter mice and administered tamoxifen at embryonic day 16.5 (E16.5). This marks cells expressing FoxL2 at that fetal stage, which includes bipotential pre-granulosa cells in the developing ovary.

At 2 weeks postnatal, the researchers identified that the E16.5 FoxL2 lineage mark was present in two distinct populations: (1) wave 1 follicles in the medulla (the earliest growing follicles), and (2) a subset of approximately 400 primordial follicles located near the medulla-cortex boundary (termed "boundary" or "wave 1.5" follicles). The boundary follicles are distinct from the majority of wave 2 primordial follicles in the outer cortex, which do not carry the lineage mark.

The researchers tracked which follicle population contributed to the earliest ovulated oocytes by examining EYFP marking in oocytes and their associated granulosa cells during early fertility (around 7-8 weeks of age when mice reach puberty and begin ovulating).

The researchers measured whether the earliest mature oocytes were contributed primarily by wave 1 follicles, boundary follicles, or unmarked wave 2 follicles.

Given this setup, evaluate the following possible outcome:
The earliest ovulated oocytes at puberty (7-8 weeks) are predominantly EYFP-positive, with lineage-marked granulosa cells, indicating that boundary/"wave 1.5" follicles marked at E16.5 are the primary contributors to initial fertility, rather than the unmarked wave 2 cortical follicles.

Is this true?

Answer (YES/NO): YES